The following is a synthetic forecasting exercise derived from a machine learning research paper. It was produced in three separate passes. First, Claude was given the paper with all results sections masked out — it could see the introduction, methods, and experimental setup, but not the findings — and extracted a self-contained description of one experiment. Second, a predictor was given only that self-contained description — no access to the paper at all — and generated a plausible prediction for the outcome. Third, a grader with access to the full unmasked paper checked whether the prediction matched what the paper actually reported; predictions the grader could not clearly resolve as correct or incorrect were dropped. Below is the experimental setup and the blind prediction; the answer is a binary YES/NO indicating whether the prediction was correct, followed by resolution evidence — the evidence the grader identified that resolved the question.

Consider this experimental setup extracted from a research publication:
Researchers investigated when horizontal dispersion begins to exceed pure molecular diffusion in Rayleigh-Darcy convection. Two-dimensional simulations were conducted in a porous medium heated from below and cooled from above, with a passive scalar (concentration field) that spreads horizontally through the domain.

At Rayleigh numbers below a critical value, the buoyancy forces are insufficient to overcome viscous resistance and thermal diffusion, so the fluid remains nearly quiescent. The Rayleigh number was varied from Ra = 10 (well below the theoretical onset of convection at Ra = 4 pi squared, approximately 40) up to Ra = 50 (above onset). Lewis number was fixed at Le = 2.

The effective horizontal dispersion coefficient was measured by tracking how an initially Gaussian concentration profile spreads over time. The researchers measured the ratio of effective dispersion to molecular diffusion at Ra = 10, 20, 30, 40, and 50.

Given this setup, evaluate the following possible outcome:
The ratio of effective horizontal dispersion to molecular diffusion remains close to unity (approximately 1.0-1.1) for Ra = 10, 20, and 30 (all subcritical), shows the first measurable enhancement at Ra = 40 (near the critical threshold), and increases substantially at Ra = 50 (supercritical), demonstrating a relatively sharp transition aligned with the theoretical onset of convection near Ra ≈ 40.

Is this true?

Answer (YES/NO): YES